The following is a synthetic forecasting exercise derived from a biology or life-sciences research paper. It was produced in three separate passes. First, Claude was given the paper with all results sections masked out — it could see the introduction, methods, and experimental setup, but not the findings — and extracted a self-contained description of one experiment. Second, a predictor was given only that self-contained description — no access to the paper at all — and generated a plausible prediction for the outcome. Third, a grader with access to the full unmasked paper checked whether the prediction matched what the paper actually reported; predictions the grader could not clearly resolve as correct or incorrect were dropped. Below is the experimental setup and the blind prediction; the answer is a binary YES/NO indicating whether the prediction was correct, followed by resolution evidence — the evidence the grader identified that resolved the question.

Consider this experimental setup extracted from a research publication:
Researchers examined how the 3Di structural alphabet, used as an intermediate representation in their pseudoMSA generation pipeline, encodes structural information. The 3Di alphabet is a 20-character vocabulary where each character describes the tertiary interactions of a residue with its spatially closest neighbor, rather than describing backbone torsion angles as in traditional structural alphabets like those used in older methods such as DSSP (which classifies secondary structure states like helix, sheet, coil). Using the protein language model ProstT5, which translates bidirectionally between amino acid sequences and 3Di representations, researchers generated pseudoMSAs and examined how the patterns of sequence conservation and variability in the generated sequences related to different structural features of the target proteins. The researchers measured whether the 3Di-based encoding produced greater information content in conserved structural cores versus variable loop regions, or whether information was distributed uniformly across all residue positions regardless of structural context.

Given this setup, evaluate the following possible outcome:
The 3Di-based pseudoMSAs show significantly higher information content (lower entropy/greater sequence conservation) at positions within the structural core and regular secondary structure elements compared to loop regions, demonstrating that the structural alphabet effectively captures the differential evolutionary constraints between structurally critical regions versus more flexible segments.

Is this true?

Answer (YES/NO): YES